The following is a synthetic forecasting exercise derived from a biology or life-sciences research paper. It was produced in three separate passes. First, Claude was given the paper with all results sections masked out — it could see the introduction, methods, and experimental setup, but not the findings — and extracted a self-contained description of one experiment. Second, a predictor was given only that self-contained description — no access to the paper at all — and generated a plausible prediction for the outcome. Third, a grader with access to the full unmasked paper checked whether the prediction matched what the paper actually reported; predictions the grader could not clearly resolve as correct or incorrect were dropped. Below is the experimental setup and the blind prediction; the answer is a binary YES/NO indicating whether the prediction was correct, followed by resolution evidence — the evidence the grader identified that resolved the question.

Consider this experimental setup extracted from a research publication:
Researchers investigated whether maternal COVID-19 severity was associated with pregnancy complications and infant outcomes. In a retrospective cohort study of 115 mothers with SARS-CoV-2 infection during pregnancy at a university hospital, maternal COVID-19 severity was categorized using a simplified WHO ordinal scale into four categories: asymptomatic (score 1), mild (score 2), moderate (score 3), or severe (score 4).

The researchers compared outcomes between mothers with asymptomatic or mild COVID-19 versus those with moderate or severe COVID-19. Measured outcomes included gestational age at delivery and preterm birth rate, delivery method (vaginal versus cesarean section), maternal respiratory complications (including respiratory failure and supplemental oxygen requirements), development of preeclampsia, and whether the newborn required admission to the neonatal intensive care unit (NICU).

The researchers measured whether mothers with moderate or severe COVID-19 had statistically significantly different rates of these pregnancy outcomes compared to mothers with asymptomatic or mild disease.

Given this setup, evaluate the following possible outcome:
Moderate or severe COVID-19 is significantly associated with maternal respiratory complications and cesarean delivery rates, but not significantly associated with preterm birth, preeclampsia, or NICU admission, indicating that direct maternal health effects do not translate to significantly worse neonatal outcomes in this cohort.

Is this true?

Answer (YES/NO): NO